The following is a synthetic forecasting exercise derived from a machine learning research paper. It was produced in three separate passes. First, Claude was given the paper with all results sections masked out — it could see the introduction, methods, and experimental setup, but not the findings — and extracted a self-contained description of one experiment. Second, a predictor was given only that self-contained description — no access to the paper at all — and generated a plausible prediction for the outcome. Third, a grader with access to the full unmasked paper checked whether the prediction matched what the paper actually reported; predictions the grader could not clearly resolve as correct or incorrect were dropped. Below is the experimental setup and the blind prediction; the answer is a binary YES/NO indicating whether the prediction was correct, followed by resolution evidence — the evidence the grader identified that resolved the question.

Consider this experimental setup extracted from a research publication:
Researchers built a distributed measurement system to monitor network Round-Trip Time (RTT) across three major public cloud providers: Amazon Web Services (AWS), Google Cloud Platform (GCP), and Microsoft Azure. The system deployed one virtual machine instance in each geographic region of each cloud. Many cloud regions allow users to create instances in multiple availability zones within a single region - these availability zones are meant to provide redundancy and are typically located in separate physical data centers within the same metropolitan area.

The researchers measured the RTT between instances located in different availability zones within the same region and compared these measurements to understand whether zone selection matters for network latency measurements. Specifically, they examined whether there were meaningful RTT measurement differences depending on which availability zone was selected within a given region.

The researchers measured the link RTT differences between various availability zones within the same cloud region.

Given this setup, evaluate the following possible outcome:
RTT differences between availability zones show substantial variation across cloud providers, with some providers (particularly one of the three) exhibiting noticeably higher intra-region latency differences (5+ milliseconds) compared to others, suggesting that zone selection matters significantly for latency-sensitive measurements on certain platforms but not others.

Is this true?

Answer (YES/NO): NO